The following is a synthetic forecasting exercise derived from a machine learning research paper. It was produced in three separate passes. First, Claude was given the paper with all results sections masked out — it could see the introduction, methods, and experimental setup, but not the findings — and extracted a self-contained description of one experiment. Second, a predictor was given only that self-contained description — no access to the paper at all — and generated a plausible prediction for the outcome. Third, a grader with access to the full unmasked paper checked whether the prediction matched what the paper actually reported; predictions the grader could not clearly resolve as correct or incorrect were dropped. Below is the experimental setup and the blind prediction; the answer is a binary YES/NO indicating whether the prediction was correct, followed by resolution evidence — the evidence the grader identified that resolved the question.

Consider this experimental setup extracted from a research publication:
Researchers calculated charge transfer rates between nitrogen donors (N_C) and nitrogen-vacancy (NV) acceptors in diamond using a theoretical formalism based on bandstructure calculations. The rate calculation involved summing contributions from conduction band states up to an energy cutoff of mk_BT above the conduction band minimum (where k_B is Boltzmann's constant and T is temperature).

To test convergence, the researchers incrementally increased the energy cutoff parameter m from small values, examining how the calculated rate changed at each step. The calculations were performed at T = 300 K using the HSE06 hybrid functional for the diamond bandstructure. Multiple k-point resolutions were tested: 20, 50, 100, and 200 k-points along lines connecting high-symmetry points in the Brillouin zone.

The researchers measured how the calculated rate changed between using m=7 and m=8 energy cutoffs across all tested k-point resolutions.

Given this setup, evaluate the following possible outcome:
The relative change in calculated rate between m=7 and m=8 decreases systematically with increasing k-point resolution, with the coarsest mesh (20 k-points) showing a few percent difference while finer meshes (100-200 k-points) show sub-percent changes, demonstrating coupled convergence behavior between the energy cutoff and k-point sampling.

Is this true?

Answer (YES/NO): NO